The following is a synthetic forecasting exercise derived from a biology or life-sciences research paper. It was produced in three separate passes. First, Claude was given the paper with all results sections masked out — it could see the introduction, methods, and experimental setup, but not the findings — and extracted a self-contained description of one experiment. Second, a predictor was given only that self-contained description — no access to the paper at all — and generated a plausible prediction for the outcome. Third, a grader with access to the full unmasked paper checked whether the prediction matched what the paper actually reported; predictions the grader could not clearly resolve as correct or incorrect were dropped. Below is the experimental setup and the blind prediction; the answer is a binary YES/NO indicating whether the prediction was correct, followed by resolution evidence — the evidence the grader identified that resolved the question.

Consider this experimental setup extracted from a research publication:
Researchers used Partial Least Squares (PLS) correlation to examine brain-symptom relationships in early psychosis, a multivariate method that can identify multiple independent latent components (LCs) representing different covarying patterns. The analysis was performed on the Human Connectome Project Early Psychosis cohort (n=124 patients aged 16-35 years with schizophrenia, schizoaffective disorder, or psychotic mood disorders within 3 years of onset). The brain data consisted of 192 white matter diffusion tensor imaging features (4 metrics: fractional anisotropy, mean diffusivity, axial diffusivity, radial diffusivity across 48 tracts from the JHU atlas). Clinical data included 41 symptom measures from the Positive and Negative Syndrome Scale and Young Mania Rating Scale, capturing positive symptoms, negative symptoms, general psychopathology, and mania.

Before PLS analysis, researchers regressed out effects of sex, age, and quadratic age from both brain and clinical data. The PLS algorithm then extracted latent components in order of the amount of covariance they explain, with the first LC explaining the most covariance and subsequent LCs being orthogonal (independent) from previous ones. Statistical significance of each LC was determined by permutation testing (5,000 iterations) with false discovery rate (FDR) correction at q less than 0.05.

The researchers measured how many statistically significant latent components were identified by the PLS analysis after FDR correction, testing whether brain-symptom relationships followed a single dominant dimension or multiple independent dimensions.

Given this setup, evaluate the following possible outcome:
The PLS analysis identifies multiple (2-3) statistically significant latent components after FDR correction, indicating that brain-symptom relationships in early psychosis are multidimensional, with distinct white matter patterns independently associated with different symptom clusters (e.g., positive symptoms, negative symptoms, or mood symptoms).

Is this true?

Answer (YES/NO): NO